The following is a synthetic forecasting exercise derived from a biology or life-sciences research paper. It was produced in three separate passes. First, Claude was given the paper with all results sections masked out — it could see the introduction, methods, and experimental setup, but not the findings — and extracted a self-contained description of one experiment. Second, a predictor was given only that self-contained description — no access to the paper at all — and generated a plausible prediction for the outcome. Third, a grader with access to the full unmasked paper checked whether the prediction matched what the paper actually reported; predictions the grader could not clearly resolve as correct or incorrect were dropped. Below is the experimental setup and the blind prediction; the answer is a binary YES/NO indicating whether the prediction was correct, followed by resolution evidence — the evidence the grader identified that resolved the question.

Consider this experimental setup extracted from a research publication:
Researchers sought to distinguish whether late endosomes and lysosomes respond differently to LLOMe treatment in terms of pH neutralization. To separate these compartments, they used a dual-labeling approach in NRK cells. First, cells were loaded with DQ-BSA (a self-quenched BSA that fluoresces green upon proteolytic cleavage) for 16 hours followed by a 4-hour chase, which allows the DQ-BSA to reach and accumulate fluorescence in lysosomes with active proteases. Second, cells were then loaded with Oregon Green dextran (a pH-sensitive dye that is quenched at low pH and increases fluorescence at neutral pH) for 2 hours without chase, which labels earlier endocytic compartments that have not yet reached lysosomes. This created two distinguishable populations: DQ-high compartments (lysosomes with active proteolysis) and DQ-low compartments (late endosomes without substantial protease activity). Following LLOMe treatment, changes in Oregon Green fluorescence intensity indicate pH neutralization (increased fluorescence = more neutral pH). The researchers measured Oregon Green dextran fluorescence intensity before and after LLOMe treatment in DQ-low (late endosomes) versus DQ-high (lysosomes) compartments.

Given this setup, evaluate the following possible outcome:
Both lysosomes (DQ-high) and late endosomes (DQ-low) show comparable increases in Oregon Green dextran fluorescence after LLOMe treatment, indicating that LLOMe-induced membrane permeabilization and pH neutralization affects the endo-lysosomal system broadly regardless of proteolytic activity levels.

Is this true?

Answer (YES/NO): NO